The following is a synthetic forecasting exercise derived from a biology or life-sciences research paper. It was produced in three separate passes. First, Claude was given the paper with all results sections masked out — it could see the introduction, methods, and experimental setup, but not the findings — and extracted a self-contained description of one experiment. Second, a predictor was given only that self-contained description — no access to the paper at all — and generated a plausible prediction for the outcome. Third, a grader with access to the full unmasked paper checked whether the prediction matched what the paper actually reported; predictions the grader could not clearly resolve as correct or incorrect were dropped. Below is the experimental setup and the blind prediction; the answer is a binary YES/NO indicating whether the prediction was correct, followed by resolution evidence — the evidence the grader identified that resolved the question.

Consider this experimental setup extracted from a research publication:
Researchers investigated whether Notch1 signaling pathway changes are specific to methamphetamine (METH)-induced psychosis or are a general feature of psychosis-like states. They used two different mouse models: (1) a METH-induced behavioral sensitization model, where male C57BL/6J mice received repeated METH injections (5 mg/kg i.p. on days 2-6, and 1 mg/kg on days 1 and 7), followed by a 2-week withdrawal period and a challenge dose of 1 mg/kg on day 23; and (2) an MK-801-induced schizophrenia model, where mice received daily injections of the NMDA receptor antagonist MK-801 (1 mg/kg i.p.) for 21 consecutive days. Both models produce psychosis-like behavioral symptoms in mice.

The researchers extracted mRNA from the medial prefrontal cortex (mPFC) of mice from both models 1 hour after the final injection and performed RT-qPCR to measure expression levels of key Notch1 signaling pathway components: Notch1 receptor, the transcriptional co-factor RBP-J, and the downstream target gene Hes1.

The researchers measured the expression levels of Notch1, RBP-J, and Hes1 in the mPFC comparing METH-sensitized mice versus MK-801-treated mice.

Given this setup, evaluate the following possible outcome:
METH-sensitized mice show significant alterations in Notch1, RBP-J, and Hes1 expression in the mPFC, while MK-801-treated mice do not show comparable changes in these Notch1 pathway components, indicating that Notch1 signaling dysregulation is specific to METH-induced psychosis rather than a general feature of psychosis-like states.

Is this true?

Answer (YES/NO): YES